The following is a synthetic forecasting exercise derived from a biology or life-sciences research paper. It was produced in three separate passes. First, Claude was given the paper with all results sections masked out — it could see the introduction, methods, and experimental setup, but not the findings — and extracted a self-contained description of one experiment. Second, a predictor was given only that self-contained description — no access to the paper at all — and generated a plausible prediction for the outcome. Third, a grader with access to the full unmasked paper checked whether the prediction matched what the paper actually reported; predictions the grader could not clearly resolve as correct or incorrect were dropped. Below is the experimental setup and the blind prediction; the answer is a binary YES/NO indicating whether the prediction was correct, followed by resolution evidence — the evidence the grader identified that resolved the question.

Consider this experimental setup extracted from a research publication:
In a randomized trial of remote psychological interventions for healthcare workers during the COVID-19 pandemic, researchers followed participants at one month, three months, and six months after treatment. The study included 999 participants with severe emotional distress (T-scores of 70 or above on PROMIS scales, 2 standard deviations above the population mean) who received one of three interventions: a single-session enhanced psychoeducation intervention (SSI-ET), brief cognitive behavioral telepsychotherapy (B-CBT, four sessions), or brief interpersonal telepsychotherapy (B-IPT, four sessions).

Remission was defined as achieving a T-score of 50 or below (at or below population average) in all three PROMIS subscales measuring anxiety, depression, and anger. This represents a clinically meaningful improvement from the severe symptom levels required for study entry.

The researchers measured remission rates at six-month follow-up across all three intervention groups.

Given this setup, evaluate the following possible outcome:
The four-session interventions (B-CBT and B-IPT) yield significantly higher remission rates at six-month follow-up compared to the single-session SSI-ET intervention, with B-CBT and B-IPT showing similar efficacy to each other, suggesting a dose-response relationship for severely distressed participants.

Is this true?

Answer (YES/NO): NO